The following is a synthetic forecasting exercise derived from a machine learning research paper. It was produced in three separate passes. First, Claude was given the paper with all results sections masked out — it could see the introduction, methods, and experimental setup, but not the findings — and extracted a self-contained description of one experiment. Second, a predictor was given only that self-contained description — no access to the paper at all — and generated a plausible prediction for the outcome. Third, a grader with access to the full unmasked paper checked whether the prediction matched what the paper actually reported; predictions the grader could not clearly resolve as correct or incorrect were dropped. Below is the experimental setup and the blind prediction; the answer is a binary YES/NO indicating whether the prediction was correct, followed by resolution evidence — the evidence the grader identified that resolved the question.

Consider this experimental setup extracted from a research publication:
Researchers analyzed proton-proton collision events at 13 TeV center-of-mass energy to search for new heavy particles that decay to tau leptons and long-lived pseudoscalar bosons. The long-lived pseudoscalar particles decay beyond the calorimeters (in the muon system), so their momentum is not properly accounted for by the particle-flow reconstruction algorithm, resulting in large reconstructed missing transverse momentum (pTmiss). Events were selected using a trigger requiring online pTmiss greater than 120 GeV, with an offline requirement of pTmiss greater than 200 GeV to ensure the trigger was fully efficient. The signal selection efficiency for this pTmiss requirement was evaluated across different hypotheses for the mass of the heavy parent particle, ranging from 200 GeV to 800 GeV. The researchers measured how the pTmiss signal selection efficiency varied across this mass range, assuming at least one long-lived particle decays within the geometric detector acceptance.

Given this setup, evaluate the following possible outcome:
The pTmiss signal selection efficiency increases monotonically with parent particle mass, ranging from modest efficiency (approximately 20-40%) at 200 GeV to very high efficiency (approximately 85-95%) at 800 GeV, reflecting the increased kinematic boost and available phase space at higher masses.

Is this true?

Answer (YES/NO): NO